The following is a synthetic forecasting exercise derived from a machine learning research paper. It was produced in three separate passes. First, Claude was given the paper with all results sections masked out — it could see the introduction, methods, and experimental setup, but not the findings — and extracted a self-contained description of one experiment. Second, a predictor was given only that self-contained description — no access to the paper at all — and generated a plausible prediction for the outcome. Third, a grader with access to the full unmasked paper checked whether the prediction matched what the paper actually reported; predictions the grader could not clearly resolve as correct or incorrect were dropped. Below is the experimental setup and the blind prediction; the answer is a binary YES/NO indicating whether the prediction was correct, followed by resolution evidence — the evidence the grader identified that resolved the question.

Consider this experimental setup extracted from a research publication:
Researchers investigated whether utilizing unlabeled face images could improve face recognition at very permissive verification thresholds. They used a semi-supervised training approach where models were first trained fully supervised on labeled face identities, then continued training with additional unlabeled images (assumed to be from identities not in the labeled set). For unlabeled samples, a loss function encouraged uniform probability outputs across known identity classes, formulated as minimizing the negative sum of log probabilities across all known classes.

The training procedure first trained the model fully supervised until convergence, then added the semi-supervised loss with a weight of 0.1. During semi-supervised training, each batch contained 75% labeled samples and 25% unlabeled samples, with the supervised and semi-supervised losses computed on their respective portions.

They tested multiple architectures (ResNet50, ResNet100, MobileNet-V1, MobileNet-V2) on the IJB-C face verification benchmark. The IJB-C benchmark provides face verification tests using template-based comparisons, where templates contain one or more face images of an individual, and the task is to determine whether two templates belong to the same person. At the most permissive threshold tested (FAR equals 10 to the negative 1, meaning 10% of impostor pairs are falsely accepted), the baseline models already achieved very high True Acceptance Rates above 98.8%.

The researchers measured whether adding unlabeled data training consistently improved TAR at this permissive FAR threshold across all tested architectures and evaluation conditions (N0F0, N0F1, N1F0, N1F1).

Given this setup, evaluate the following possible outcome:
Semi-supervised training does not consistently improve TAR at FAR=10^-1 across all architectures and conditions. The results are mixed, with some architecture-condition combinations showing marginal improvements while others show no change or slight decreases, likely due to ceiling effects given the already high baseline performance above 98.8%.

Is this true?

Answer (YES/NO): YES